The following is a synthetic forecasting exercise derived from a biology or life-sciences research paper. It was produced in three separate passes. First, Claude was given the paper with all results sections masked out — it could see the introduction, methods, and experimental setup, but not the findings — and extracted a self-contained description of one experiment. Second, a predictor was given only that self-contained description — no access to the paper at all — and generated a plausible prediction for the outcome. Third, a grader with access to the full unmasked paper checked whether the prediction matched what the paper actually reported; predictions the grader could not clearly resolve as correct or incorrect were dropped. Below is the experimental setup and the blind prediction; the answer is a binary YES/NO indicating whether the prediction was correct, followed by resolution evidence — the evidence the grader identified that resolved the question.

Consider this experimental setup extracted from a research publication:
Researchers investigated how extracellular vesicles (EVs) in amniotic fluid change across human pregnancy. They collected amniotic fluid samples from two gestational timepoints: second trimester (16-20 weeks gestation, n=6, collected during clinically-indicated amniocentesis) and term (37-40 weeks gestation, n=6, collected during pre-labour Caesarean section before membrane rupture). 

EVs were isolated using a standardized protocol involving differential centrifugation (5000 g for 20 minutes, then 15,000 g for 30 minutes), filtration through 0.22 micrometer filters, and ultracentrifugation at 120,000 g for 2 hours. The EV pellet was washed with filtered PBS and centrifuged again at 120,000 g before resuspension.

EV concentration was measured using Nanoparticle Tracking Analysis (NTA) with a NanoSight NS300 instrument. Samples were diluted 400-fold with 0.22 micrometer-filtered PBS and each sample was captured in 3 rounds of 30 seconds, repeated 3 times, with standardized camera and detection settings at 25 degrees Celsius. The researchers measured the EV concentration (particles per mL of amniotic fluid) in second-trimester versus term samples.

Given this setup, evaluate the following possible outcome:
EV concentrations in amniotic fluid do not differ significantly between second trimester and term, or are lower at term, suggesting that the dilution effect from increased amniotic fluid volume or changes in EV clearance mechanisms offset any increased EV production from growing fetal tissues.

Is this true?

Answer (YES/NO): YES